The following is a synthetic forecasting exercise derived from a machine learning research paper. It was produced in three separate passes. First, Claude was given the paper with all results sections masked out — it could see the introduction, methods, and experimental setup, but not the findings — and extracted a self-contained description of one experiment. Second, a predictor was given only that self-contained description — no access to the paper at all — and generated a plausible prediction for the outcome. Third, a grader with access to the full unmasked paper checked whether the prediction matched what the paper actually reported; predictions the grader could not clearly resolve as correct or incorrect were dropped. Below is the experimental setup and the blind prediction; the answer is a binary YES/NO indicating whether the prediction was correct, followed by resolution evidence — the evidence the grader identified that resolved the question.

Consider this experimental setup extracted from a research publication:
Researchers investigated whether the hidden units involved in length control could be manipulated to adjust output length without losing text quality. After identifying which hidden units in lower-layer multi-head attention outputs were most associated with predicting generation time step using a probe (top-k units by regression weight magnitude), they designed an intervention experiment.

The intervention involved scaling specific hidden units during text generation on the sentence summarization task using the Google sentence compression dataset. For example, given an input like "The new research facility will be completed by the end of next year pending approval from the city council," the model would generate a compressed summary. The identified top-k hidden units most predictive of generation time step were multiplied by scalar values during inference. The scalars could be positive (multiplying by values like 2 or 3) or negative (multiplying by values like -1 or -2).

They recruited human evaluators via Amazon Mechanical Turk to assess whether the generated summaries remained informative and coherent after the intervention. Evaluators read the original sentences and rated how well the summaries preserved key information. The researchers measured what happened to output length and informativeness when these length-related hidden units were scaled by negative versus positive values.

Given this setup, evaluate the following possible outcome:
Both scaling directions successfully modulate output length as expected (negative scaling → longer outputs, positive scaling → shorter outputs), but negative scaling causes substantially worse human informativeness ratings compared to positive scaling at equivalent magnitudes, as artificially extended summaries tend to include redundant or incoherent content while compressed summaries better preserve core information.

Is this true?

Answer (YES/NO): NO